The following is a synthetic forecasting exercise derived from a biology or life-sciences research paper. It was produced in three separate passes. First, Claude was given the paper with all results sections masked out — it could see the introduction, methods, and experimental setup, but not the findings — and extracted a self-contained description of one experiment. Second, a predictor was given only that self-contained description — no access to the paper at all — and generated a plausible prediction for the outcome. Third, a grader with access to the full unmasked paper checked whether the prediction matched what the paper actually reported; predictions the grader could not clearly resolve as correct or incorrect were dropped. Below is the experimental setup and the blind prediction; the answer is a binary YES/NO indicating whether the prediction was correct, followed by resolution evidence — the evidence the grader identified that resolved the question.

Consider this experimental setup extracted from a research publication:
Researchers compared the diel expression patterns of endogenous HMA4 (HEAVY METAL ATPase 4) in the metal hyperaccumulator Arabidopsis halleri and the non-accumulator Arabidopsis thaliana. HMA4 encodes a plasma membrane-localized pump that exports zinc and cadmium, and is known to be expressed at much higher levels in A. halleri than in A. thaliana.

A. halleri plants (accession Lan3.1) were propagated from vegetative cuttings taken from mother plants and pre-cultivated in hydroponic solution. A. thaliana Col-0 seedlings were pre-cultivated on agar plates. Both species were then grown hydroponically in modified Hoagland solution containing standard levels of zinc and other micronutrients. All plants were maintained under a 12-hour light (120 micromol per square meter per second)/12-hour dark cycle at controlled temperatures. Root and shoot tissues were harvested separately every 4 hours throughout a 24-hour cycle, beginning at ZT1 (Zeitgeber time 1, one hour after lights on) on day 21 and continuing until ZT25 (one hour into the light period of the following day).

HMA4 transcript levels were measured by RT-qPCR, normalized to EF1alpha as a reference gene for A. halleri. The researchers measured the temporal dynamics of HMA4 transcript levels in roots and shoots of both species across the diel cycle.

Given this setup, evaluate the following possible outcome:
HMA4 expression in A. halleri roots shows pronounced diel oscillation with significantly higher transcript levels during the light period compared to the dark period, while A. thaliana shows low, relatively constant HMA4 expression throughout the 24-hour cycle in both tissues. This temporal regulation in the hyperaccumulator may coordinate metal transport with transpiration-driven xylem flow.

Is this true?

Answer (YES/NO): NO